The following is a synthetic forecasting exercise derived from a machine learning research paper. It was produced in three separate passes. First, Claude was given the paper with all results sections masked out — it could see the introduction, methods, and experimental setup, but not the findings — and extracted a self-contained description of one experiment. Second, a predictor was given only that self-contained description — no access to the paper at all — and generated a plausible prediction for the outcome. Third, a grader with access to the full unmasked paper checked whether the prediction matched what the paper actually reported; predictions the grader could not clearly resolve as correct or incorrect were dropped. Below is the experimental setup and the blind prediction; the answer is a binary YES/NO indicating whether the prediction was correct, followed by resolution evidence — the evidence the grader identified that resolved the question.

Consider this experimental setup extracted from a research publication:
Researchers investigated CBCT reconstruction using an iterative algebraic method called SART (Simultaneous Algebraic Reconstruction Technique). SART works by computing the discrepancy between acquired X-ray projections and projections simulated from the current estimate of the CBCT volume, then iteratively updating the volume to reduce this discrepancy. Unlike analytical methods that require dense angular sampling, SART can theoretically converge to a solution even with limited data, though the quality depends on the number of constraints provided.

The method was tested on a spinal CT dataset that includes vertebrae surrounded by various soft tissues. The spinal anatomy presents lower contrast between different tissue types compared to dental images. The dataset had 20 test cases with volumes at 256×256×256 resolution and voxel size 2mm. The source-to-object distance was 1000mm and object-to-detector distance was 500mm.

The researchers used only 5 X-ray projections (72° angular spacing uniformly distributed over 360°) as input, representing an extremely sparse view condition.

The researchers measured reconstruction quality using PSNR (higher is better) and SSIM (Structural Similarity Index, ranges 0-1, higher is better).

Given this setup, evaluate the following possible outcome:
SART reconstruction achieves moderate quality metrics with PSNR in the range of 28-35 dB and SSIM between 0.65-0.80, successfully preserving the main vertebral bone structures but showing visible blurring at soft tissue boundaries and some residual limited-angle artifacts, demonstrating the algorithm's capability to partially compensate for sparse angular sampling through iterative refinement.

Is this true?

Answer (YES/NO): NO